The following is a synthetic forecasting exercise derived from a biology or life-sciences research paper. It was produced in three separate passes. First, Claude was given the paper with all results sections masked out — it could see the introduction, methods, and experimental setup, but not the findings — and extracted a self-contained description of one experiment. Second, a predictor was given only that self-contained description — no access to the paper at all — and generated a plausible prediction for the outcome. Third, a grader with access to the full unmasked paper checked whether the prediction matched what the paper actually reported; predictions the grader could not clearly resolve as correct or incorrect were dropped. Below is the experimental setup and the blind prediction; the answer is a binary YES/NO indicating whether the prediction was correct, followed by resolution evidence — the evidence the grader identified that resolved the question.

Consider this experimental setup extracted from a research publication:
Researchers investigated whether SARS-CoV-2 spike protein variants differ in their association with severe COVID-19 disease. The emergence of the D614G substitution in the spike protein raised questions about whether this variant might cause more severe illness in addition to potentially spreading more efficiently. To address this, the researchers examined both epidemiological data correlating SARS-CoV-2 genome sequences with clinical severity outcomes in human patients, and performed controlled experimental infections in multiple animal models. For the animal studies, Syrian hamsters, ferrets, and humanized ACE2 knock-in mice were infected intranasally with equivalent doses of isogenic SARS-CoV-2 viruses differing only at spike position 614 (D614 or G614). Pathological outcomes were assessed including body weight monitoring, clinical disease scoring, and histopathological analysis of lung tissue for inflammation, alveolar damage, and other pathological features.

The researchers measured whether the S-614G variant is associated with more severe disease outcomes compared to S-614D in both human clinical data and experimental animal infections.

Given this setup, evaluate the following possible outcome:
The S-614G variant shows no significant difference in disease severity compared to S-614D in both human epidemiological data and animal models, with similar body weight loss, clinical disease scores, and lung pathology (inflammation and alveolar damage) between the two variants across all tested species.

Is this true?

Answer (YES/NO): YES